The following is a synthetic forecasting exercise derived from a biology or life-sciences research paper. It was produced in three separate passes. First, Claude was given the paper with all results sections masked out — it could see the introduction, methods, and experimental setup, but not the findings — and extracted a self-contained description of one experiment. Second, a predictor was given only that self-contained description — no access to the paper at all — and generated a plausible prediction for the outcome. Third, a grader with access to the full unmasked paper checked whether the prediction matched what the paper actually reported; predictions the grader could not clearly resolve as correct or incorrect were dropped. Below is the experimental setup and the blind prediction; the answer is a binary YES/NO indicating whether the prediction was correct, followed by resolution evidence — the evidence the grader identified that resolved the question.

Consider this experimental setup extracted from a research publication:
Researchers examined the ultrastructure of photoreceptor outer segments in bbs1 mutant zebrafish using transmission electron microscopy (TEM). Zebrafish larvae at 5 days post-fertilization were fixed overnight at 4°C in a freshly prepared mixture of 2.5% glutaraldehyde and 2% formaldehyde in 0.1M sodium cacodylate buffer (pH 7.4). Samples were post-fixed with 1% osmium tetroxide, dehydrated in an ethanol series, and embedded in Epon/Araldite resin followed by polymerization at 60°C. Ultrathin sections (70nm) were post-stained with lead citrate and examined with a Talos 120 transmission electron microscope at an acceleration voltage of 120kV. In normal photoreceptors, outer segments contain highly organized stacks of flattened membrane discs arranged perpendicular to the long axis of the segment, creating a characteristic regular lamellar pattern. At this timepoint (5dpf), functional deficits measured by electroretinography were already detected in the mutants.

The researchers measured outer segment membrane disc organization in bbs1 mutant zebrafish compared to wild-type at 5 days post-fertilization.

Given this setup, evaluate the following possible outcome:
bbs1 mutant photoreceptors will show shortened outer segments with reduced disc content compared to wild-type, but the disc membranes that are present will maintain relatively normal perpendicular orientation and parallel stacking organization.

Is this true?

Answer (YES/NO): NO